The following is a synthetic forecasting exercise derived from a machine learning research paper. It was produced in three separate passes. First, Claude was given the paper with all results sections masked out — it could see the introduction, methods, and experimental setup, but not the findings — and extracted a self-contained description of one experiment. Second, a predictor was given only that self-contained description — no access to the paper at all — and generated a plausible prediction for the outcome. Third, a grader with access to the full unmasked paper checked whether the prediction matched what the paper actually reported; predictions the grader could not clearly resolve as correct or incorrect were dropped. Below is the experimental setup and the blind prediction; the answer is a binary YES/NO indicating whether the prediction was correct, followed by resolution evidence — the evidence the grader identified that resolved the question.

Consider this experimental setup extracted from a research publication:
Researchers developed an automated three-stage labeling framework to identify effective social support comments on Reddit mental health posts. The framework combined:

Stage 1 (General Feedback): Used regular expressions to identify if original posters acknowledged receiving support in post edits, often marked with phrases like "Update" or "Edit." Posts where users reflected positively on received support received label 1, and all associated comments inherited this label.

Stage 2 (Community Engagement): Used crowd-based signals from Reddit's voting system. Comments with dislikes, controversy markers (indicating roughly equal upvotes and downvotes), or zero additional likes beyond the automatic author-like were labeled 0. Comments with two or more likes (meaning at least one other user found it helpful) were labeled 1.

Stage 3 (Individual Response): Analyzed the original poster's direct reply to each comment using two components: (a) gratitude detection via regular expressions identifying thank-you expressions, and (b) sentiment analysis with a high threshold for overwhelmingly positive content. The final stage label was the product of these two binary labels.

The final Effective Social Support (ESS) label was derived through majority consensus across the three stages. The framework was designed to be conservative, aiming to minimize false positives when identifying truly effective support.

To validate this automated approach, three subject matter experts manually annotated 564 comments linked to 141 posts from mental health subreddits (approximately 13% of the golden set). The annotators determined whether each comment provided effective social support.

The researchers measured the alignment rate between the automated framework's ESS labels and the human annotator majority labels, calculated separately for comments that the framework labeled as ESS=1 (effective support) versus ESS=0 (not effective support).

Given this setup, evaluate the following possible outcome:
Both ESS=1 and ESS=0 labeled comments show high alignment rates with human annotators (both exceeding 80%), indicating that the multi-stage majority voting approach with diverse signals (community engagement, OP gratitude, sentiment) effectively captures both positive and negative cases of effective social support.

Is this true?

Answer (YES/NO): NO